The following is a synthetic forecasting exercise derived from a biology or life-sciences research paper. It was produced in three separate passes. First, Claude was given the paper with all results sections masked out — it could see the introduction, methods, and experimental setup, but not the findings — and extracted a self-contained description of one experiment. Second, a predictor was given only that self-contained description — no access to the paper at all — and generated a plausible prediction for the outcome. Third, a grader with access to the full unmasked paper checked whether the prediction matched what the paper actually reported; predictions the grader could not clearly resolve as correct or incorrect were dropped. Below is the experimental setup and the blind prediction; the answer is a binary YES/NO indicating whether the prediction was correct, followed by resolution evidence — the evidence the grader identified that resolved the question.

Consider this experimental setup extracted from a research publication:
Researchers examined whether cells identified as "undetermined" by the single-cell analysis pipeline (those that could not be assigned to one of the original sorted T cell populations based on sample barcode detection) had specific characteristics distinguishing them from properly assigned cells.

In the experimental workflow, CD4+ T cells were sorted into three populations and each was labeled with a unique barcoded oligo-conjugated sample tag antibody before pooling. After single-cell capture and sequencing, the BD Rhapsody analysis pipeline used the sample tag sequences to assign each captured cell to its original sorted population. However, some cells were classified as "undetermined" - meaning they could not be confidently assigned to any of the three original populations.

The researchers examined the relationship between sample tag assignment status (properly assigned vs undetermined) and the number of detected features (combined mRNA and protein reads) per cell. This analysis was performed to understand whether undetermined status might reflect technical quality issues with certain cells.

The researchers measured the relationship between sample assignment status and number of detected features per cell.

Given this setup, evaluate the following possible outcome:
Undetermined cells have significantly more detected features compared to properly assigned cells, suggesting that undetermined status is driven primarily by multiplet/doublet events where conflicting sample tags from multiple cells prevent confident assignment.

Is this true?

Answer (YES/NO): NO